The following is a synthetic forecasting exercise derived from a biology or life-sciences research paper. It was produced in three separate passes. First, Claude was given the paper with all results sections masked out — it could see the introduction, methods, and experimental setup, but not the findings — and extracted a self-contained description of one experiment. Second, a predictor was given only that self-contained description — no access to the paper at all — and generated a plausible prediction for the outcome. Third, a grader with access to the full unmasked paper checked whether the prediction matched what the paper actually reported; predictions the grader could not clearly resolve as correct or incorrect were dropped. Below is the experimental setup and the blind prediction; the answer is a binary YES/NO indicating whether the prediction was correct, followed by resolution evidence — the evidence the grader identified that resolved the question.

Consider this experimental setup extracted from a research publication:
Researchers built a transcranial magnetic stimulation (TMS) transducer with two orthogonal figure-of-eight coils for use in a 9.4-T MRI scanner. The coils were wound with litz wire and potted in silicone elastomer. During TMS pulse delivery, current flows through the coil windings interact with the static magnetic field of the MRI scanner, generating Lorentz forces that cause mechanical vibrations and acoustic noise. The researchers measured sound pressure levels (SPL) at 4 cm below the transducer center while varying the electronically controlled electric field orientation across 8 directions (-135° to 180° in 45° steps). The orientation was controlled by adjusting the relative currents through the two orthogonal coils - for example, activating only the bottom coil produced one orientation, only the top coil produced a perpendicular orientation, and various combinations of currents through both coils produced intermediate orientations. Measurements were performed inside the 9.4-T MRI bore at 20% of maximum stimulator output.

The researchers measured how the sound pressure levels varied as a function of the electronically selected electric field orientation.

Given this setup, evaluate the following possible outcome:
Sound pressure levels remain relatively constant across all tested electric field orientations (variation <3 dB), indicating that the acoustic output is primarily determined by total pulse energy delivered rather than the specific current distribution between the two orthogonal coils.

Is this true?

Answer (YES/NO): NO